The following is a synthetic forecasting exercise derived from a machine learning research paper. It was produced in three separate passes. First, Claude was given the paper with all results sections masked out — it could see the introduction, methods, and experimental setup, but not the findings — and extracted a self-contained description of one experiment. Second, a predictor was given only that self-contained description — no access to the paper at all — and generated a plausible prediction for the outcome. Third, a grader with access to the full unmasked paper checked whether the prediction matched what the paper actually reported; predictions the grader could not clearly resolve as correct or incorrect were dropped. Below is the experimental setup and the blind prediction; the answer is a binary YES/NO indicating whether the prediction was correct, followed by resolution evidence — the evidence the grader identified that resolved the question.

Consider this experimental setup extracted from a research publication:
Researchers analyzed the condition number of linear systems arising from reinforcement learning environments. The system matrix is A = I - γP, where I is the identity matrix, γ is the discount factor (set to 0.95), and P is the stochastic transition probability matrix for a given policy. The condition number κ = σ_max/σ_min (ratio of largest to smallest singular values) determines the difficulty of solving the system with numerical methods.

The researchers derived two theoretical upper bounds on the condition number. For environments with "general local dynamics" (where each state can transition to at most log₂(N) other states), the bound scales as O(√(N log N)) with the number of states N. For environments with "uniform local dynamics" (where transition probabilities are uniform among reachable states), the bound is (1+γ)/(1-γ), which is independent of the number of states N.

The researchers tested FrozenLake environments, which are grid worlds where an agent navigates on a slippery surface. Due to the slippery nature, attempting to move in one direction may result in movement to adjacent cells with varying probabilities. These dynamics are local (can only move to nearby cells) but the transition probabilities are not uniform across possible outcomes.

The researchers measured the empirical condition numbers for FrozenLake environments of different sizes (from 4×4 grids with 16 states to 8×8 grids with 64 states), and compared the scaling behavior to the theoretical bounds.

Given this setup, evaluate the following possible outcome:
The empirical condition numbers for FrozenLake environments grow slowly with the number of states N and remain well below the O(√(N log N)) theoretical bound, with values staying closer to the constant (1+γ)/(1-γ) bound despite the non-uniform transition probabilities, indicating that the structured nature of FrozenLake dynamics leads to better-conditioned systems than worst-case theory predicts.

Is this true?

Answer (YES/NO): YES